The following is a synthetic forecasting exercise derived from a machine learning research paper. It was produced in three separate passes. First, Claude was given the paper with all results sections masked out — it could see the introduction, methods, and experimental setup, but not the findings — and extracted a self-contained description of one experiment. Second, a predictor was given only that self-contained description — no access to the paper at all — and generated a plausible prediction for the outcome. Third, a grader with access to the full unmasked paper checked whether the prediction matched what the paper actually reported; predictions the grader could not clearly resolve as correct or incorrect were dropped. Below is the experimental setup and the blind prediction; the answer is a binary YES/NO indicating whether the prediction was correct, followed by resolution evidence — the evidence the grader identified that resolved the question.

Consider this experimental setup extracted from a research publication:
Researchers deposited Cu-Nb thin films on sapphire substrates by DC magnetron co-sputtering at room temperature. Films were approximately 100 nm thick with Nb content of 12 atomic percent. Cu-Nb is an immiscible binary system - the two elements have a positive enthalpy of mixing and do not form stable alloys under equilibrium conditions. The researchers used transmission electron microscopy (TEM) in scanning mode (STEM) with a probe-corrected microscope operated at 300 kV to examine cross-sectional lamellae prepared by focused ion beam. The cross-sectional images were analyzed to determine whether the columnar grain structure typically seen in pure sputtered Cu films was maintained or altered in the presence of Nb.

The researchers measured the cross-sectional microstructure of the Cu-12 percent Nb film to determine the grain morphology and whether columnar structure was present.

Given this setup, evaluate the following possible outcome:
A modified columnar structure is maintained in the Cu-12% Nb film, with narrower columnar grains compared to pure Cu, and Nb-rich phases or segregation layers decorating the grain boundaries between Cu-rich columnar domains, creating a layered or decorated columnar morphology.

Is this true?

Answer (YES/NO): NO